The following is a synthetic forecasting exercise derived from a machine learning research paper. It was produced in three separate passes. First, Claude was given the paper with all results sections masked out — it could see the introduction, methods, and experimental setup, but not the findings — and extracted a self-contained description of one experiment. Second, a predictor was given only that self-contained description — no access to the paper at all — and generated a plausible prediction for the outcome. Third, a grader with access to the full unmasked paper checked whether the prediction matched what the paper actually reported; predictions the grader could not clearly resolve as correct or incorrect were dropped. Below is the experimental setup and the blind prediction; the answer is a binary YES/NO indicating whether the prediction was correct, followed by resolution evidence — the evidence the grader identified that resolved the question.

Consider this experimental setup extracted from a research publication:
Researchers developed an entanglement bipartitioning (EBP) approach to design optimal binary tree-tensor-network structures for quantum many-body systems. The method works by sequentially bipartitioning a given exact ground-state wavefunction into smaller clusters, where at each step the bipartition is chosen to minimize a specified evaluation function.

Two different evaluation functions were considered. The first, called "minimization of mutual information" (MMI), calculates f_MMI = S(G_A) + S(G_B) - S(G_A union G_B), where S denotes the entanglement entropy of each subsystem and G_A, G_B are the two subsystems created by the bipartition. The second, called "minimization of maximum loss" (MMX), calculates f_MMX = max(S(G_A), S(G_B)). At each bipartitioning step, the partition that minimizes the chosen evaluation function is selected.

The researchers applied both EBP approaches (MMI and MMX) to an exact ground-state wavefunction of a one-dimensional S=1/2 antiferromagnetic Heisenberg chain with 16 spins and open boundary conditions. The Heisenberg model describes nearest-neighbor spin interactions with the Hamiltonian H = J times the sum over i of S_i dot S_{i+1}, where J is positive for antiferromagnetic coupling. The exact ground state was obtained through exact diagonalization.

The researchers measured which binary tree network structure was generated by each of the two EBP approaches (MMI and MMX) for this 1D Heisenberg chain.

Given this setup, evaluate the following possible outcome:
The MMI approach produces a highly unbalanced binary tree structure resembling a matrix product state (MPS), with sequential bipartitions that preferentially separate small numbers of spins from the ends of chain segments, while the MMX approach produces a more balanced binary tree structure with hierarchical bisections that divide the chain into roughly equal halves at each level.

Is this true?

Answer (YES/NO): NO